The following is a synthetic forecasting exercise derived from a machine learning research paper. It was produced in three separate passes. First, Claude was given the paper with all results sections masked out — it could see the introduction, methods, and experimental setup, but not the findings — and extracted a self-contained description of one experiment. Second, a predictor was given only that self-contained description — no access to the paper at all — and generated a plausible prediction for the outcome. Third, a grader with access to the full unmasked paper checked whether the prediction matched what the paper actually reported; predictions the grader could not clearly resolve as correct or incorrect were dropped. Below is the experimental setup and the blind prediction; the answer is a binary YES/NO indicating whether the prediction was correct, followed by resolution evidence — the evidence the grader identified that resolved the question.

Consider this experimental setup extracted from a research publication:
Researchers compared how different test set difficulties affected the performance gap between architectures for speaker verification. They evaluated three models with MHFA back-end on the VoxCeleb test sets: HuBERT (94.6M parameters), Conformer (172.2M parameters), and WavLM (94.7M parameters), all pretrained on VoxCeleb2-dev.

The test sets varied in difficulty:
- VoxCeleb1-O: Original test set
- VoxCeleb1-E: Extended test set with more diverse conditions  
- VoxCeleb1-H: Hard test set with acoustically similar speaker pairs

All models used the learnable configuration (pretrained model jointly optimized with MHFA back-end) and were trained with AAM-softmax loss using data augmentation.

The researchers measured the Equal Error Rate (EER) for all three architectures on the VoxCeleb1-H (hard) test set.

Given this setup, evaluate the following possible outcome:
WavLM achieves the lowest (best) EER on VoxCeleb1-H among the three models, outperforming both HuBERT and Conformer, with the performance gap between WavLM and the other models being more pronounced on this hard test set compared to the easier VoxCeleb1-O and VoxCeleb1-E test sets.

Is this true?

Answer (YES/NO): NO